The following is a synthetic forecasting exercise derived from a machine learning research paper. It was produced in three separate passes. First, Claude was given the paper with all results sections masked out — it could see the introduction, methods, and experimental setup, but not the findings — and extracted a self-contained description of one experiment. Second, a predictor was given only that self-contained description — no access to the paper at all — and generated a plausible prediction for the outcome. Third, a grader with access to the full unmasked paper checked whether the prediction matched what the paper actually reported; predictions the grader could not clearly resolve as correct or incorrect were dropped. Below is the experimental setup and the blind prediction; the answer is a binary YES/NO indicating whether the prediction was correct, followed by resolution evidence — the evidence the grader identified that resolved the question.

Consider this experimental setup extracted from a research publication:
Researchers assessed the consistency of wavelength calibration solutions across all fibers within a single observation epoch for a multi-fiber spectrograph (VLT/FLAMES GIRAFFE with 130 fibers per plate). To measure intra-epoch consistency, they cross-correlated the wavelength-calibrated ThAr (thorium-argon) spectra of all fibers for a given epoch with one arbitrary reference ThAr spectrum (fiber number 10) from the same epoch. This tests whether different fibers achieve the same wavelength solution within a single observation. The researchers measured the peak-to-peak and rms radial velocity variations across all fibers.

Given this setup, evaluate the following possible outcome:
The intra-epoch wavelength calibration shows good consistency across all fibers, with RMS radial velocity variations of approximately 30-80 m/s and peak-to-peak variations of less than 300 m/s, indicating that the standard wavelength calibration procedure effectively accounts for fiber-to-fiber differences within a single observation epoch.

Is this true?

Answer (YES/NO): NO